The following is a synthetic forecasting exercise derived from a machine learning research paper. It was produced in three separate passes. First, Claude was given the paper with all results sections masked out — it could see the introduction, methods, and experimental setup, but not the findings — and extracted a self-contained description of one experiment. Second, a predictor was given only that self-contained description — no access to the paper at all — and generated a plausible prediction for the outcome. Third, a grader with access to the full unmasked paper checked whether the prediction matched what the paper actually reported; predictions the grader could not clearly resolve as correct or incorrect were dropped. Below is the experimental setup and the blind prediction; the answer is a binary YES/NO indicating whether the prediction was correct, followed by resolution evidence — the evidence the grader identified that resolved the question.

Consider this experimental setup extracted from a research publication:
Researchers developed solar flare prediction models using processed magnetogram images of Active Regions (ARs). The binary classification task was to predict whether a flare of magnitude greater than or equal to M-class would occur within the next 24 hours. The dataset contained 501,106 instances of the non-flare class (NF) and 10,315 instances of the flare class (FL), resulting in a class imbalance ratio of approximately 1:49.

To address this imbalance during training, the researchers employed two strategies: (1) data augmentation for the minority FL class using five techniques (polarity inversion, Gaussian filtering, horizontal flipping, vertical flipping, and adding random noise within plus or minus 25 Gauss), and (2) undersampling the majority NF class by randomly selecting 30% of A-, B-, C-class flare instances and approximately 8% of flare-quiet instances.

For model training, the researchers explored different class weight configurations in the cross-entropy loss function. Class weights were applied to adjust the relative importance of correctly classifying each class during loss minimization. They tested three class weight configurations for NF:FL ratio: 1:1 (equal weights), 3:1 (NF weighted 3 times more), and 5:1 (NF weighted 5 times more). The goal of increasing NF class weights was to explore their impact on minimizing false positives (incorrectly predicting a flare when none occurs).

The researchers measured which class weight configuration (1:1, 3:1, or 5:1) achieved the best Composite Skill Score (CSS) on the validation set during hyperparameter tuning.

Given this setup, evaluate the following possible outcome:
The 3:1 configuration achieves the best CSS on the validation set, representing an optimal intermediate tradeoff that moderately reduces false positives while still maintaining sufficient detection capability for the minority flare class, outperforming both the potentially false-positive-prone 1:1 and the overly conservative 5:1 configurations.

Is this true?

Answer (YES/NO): NO